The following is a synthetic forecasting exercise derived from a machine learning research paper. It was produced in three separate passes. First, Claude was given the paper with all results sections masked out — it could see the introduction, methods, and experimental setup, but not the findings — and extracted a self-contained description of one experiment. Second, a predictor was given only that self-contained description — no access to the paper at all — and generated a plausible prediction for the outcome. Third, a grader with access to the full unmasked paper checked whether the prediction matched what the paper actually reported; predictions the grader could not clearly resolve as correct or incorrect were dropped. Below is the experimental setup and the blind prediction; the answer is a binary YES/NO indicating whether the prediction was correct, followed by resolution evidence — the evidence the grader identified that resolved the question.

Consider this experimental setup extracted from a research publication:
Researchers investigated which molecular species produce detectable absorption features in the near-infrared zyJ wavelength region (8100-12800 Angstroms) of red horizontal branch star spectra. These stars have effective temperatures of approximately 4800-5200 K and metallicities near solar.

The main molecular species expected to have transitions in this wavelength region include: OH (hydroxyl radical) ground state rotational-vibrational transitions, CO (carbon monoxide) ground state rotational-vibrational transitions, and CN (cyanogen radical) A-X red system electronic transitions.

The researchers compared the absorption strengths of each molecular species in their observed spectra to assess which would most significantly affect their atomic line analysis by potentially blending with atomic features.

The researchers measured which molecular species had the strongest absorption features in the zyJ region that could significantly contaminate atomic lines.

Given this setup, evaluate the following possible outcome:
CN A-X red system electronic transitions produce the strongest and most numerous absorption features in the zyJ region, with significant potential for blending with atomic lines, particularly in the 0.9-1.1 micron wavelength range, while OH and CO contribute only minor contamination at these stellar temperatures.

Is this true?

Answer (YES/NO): YES